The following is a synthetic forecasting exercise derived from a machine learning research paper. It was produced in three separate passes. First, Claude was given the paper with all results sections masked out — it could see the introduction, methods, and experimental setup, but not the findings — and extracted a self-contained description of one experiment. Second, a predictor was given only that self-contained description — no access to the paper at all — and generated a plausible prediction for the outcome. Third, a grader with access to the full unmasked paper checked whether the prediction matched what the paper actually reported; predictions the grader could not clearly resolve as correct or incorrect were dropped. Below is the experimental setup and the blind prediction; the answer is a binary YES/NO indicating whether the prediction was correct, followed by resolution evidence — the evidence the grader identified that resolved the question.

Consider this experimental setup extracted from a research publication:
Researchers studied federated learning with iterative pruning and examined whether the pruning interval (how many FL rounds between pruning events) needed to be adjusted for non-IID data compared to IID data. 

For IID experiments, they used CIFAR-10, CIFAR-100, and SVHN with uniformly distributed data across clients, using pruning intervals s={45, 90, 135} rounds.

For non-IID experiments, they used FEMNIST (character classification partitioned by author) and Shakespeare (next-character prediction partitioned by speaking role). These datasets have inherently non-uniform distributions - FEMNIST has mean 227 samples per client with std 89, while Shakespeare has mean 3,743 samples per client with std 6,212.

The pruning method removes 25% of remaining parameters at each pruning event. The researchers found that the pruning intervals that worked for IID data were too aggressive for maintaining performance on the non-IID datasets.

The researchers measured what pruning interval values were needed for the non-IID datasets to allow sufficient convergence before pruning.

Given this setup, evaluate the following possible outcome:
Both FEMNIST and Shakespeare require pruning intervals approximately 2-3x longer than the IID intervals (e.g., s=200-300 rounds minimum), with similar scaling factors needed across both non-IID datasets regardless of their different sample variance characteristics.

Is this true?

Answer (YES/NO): NO